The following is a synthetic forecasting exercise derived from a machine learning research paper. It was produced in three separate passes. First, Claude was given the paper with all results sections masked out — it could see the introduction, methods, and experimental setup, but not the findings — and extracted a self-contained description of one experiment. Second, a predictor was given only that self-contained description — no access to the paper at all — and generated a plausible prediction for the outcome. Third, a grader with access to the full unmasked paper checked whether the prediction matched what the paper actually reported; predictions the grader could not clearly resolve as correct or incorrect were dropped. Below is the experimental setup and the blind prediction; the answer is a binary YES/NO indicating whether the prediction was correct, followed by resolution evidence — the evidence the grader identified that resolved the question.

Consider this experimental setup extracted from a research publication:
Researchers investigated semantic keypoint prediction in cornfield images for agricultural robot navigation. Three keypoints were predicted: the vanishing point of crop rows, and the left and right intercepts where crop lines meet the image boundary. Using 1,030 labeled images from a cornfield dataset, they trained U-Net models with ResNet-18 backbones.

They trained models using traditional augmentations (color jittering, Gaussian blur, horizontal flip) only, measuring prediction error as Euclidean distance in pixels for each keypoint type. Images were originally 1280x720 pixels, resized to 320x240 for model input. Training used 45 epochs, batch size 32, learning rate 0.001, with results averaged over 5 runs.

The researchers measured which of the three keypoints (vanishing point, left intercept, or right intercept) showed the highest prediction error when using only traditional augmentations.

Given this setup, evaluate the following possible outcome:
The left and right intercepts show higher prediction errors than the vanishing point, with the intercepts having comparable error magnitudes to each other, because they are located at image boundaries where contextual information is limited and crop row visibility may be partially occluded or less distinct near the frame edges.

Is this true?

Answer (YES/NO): NO